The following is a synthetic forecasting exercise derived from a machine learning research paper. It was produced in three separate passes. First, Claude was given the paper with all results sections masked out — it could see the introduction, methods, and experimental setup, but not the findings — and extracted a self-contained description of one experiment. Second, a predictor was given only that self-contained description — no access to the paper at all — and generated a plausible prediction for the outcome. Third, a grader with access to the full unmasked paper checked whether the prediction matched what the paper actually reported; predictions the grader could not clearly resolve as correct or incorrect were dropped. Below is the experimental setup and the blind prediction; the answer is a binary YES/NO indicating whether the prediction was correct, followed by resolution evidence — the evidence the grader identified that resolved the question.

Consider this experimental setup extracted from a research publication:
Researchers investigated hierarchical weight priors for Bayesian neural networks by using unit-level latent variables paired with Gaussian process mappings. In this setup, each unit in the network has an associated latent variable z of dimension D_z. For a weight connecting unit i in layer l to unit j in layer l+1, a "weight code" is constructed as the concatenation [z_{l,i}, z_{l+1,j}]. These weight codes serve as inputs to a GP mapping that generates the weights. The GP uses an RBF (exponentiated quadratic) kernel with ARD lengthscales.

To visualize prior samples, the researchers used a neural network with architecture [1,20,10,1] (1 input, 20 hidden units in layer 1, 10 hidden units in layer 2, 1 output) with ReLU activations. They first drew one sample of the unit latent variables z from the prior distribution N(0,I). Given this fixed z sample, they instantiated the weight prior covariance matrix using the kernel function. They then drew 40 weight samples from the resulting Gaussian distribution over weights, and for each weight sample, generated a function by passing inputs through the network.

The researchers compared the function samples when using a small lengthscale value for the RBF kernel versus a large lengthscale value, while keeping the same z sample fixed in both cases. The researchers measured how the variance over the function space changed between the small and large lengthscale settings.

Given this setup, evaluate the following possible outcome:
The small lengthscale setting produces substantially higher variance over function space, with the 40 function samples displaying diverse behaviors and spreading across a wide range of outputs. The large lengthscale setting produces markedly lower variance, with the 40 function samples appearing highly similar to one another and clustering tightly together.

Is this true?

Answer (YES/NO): NO